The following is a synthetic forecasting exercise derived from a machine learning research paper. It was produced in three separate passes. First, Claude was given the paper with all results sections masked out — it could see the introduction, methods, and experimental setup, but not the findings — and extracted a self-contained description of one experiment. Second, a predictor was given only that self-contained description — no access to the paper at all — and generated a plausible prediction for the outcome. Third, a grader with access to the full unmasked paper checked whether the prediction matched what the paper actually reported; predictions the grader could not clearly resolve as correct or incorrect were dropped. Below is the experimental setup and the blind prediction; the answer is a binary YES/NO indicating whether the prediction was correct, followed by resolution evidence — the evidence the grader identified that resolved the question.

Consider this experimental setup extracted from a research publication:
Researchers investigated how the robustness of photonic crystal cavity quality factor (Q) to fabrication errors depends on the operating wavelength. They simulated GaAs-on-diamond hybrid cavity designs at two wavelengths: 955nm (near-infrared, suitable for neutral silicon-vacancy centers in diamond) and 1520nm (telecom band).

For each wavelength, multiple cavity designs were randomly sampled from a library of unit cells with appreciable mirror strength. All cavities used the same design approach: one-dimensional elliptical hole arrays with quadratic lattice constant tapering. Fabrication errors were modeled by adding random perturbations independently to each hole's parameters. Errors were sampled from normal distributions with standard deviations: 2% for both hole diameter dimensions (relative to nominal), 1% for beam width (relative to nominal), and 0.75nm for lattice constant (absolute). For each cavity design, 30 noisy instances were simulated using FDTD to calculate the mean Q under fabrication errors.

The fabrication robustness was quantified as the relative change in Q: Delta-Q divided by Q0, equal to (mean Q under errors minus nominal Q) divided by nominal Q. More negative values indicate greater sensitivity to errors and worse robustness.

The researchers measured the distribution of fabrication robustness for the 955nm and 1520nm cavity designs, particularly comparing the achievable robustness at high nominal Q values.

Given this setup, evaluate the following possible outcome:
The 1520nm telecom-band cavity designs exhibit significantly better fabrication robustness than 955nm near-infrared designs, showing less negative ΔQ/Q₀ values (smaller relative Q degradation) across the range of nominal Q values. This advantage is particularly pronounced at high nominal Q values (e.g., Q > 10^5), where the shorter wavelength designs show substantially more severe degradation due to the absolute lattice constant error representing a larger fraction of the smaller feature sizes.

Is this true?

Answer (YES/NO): YES